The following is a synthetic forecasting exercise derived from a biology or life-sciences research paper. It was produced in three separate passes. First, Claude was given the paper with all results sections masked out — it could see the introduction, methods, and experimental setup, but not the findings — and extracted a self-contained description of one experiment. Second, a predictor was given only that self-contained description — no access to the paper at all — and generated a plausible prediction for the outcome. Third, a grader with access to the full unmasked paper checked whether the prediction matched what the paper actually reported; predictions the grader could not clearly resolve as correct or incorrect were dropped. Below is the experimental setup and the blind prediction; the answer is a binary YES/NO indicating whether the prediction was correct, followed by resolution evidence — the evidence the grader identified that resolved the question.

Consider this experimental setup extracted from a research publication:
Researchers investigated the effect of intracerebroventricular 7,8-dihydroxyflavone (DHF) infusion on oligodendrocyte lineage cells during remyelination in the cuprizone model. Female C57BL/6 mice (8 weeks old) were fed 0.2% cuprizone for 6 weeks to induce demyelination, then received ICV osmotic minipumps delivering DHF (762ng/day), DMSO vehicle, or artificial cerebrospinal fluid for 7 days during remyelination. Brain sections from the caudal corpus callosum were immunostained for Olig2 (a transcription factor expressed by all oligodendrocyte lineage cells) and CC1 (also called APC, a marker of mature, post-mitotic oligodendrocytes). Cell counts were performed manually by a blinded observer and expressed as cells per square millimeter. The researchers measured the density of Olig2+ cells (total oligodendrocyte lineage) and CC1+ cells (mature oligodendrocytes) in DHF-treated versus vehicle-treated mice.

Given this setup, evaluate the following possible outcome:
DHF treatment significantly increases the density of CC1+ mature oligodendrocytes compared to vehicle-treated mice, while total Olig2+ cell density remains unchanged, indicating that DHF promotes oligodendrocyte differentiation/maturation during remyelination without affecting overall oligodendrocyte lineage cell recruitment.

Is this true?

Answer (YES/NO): NO